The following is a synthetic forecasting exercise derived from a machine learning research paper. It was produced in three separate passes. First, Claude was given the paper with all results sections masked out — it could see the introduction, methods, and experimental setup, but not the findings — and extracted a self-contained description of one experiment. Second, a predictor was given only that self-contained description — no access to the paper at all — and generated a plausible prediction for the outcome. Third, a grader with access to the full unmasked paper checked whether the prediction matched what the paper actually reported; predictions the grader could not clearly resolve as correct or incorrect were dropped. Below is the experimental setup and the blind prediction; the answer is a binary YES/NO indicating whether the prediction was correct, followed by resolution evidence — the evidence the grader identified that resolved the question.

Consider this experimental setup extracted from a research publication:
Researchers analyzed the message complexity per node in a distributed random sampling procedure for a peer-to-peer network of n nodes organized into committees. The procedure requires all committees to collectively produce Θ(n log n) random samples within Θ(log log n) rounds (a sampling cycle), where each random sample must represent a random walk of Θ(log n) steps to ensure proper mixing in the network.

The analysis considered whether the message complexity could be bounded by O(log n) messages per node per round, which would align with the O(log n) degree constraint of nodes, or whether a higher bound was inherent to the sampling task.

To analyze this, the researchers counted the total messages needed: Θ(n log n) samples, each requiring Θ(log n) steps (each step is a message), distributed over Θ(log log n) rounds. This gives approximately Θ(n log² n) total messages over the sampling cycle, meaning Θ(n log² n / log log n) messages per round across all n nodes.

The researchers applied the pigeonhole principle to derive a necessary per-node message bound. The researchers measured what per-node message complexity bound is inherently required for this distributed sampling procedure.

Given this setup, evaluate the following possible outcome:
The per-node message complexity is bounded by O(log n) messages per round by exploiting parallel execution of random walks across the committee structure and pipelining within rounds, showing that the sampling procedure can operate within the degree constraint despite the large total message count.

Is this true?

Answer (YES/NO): NO